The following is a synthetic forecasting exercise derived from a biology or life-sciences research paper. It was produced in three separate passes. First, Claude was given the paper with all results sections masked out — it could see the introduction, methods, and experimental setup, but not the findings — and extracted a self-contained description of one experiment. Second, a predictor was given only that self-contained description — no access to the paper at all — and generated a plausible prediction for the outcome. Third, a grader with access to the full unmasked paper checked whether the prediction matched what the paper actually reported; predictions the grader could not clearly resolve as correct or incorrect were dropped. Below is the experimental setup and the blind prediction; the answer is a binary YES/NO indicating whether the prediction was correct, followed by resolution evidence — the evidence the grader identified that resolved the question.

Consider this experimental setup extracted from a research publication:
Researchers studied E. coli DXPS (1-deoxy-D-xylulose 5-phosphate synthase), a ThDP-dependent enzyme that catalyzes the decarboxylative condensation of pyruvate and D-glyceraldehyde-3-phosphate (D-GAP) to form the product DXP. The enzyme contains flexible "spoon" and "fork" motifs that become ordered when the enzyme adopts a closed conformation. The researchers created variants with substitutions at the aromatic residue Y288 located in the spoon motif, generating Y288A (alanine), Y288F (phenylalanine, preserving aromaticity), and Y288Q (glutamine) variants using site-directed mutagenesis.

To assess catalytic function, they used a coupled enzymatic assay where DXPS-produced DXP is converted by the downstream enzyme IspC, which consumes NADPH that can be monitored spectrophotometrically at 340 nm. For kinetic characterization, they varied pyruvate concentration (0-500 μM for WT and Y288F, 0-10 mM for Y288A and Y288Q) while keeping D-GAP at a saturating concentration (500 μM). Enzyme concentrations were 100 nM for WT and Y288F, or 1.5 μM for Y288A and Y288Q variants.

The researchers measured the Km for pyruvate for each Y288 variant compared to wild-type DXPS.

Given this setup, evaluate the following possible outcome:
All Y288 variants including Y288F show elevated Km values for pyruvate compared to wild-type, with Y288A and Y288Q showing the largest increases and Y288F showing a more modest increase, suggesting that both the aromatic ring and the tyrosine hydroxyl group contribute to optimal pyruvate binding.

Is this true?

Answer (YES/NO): NO